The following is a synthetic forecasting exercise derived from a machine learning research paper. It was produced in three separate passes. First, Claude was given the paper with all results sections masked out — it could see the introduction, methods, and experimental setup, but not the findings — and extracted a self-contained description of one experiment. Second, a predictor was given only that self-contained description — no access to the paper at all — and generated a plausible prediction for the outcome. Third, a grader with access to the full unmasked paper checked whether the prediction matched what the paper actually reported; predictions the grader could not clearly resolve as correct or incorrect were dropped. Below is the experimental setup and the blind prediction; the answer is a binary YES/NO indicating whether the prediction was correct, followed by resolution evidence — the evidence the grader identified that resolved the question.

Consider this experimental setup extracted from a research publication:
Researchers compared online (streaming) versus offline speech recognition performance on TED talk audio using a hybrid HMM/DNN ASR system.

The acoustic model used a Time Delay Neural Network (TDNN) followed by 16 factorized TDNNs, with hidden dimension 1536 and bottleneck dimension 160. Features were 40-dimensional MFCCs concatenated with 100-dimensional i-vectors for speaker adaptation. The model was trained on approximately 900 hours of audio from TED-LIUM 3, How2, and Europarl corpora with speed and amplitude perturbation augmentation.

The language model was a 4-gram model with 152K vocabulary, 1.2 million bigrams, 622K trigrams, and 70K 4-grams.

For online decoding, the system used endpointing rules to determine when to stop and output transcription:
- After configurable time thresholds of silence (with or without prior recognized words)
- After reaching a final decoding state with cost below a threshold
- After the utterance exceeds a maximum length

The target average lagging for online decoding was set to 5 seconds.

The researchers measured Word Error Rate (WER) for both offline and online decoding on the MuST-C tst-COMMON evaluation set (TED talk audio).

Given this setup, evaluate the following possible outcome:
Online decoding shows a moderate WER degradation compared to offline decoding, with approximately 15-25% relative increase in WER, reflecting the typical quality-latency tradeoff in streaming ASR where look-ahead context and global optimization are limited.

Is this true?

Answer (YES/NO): NO